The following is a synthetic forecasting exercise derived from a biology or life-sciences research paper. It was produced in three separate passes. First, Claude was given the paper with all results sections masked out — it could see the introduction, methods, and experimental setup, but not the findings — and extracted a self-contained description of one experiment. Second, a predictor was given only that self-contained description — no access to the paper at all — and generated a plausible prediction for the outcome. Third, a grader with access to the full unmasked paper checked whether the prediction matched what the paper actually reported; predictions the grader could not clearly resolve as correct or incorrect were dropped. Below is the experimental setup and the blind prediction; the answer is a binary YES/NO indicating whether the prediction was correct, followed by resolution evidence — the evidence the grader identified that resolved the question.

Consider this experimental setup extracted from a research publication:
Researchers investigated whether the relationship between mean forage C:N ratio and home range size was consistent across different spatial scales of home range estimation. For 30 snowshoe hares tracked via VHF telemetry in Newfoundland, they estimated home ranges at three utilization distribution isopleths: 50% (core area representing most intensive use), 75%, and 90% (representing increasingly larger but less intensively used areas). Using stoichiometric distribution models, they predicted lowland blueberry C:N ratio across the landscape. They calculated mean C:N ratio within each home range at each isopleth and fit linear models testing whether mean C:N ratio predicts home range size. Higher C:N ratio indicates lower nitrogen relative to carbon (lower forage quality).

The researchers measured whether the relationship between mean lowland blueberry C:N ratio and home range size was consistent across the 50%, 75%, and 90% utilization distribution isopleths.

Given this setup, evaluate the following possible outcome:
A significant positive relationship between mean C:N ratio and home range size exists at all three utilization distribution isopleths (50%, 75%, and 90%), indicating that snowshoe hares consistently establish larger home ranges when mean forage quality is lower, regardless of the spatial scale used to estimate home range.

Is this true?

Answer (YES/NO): YES